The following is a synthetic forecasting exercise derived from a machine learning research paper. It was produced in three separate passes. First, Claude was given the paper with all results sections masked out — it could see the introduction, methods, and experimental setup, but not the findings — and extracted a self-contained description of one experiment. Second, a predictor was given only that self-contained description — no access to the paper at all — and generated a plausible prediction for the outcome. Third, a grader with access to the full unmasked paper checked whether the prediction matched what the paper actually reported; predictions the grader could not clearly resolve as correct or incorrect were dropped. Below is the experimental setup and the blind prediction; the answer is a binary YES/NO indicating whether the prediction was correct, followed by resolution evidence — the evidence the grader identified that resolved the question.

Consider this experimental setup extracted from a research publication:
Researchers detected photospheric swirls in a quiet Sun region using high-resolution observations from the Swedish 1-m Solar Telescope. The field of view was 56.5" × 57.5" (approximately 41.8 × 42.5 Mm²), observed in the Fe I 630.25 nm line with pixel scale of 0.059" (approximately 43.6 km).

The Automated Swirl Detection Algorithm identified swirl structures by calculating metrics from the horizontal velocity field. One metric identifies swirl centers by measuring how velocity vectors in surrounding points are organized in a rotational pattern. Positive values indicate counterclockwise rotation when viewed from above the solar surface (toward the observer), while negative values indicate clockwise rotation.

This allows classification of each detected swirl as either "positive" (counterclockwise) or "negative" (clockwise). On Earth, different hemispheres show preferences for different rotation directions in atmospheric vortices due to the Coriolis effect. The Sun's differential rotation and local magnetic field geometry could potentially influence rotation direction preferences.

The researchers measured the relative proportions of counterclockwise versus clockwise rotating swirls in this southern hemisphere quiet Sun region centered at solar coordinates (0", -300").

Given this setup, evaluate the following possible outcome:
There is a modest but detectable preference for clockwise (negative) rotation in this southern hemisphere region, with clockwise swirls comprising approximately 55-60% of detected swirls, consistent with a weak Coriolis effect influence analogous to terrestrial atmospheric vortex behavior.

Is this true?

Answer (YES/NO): NO